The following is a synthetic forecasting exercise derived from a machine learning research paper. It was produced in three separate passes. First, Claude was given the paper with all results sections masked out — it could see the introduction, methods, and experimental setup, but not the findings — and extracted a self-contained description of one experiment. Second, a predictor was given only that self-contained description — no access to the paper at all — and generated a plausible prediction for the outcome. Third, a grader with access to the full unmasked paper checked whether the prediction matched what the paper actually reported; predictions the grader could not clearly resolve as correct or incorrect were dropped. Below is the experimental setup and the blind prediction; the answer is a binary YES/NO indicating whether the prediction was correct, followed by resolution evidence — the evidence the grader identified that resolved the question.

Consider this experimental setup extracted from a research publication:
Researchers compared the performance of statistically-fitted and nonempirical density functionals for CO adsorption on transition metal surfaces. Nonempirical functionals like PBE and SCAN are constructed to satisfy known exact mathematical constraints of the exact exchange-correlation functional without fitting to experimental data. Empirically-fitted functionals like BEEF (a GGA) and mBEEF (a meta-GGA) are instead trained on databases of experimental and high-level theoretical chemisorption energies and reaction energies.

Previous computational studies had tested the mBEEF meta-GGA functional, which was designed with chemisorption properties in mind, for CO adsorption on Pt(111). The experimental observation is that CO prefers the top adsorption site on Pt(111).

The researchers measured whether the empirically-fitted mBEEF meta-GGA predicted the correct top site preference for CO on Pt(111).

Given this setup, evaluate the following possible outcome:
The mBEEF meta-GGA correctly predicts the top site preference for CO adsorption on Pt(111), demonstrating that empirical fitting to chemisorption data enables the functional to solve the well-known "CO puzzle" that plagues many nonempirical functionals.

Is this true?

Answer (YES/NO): NO